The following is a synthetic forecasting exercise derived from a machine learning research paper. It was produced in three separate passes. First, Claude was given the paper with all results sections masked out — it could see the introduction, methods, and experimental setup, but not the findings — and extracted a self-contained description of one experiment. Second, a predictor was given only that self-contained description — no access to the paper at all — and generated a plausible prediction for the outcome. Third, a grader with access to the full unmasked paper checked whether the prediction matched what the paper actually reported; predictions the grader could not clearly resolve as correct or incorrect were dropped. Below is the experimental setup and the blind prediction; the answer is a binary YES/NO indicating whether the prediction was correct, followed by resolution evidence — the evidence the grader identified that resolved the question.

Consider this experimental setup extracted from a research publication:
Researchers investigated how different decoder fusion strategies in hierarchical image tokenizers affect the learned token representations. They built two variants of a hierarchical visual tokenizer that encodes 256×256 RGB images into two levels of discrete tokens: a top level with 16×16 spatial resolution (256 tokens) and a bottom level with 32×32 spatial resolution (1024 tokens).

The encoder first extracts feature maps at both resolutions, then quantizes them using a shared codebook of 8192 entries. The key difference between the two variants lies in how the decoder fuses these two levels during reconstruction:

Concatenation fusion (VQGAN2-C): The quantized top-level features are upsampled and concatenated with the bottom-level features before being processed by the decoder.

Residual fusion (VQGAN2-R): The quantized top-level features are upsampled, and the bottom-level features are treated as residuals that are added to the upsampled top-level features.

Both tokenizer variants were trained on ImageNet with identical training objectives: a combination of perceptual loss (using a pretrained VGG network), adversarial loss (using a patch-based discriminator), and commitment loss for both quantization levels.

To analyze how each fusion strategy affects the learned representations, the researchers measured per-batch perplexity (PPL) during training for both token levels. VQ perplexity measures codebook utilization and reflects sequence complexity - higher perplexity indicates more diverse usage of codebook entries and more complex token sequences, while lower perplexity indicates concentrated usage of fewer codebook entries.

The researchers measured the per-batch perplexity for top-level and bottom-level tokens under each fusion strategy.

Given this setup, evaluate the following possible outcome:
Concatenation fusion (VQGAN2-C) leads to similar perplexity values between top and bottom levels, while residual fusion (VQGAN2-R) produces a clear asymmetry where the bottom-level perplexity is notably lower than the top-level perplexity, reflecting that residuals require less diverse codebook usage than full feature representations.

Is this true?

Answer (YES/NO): NO